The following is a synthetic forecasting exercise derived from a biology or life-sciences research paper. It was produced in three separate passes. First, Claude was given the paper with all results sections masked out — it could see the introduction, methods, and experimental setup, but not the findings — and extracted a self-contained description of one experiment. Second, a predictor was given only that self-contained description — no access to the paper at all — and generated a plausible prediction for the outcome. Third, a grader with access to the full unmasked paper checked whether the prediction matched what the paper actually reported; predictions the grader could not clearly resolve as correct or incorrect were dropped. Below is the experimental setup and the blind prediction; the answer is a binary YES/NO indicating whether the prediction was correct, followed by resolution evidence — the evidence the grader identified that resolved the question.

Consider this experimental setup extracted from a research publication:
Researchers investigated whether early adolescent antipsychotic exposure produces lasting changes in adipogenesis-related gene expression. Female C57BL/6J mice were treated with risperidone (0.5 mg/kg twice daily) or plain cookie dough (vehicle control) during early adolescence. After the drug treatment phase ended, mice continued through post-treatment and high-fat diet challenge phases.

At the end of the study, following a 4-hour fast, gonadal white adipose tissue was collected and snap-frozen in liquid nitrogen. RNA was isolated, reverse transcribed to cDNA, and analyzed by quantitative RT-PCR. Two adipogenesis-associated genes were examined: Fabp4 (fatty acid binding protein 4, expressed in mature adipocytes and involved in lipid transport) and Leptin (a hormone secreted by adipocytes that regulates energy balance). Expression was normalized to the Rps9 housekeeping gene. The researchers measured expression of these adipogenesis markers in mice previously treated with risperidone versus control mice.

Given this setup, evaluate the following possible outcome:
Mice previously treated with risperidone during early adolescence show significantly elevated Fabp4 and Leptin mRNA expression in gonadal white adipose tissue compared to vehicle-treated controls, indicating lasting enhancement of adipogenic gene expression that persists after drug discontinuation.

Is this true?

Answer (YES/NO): NO